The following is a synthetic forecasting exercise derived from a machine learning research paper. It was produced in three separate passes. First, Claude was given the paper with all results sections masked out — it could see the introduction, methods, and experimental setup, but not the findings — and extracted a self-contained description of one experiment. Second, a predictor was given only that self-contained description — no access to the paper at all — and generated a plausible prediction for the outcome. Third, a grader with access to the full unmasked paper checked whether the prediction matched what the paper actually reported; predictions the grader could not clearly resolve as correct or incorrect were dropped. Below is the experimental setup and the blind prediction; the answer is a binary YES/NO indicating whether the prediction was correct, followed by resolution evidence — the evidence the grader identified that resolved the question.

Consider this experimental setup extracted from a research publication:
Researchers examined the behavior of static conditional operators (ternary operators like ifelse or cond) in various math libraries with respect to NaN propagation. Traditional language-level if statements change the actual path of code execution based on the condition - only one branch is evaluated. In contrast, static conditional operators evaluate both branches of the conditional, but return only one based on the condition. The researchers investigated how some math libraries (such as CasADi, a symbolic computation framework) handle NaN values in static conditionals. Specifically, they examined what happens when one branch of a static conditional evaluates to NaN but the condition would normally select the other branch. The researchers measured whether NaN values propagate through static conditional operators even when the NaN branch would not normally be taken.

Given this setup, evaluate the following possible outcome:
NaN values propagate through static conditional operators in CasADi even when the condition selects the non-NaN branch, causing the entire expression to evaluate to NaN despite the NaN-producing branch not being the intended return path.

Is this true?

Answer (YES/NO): YES